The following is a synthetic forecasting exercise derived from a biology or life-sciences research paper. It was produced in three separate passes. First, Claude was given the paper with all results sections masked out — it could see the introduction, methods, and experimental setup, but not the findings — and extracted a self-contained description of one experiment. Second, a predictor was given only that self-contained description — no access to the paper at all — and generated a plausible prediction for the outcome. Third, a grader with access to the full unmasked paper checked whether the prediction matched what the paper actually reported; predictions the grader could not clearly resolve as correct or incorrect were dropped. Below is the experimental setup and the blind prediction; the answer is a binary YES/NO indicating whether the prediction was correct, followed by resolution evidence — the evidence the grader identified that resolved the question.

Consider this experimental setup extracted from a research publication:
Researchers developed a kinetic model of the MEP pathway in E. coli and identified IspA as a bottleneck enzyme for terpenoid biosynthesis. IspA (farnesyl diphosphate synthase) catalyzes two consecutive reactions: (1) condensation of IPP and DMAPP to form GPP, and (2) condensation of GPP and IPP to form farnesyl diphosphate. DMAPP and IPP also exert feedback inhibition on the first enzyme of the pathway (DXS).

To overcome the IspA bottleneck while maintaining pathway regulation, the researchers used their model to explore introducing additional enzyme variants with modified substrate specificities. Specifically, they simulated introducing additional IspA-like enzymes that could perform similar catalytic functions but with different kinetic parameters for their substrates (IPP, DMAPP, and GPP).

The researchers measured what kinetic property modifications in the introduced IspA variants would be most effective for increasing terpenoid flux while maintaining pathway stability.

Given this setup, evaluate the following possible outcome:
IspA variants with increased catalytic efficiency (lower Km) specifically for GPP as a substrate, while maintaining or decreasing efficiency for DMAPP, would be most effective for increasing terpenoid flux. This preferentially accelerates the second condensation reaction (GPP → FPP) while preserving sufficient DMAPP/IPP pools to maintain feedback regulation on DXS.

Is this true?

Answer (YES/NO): NO